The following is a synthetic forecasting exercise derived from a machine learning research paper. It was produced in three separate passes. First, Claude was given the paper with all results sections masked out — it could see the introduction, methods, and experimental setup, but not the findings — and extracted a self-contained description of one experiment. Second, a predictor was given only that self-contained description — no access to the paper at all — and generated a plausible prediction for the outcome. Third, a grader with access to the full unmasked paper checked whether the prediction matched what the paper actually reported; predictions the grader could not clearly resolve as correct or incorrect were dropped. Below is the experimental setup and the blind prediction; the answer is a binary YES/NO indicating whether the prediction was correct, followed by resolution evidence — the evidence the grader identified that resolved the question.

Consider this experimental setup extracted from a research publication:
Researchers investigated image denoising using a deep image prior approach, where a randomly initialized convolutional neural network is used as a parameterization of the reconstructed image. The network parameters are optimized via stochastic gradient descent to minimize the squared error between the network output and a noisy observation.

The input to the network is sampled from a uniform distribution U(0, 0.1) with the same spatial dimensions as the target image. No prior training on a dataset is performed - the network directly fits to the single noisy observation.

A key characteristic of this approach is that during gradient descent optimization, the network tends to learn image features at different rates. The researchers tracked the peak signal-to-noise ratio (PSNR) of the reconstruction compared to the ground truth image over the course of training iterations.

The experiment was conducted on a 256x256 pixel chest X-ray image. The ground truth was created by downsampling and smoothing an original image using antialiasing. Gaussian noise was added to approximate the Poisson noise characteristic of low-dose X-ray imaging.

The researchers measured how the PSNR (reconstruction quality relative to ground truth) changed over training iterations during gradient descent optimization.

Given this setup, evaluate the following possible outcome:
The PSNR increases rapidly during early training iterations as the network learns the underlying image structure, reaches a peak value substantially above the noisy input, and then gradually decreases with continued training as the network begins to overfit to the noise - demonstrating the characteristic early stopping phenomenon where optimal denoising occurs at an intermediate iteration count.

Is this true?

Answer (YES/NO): YES